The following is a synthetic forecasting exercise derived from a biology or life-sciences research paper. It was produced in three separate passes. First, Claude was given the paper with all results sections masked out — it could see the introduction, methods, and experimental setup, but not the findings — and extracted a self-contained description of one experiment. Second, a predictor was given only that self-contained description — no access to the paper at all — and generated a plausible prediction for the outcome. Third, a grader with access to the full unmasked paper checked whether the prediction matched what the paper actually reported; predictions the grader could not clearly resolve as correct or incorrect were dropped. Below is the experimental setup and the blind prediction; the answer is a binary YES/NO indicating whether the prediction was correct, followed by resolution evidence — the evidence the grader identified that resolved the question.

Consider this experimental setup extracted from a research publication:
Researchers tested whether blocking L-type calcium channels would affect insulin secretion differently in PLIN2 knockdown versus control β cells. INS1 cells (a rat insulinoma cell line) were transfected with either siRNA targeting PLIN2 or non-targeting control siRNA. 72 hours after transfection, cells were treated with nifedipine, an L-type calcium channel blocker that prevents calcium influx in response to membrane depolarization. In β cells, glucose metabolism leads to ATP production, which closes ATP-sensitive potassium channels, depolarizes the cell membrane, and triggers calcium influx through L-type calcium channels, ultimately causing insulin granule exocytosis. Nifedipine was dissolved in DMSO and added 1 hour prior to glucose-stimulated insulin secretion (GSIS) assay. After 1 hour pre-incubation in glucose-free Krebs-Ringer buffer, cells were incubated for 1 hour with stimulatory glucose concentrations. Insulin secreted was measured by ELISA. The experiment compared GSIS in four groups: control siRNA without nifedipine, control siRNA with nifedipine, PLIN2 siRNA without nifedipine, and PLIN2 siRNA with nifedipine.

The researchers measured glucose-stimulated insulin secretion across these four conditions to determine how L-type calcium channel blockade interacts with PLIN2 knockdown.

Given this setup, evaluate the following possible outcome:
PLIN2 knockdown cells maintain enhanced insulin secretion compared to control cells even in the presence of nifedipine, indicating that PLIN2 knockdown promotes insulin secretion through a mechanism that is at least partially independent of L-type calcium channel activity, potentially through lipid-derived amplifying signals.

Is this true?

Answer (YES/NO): YES